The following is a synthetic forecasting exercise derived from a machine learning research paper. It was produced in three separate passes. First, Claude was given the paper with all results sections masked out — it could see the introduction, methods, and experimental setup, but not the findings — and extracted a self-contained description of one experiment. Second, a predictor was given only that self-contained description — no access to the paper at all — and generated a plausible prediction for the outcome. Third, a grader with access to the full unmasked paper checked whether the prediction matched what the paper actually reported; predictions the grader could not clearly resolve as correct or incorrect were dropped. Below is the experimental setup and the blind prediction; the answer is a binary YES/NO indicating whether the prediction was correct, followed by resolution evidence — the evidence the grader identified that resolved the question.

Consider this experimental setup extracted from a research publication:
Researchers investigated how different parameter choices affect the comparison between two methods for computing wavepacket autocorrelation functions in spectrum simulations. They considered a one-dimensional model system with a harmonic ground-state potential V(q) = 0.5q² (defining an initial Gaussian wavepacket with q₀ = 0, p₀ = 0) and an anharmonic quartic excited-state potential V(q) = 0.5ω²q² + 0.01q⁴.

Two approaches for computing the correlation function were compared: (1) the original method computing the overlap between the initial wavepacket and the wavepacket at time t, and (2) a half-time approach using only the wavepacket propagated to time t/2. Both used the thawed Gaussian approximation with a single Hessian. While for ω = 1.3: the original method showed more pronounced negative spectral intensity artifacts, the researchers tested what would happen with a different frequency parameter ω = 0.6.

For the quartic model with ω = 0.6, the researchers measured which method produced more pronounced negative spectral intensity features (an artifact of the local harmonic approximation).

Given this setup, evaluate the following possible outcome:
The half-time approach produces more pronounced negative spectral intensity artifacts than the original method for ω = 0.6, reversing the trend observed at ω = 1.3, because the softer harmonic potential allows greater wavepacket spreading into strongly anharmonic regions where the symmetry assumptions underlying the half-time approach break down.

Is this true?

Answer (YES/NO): YES